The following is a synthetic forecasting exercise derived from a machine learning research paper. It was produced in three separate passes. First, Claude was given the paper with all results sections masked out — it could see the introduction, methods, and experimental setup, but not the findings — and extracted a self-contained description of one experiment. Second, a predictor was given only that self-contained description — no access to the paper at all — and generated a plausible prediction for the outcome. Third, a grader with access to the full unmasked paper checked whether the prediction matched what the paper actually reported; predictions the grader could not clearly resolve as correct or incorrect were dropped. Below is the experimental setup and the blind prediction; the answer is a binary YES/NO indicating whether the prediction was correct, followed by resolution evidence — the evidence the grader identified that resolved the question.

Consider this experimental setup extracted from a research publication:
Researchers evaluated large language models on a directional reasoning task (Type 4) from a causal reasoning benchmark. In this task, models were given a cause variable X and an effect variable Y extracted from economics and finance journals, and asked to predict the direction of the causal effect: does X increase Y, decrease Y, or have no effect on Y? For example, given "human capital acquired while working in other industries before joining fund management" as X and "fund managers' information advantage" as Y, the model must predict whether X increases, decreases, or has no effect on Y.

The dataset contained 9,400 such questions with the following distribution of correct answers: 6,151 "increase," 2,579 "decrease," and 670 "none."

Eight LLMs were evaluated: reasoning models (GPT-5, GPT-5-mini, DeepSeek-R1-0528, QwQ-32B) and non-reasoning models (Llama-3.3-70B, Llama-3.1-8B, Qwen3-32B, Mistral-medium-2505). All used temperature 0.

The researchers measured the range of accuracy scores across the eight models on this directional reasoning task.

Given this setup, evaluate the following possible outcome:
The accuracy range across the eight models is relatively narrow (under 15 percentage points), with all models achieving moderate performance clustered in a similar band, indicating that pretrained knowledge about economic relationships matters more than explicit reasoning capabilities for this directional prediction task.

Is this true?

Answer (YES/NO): NO